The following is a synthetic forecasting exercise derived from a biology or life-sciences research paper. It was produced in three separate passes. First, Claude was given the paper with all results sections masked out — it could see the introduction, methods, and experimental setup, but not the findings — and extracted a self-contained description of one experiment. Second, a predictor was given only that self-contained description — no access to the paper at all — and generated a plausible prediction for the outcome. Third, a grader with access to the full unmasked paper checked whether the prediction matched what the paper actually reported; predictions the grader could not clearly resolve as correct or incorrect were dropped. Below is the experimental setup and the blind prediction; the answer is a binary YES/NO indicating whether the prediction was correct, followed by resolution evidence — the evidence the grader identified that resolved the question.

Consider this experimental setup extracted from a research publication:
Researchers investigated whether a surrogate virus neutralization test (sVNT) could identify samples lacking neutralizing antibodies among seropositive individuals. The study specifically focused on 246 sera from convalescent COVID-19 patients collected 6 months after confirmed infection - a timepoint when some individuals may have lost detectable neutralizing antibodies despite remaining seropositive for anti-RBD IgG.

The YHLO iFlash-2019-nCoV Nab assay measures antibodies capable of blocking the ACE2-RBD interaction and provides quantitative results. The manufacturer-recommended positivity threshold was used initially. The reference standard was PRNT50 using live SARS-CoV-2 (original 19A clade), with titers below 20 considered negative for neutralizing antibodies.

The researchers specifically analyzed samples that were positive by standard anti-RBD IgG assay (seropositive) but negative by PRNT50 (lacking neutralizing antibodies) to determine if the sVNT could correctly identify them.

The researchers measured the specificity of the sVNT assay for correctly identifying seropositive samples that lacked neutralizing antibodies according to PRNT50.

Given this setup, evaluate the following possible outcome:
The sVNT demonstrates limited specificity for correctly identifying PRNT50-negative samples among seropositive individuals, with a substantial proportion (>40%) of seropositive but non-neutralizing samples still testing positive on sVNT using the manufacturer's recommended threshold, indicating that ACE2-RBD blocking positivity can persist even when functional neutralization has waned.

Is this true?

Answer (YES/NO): YES